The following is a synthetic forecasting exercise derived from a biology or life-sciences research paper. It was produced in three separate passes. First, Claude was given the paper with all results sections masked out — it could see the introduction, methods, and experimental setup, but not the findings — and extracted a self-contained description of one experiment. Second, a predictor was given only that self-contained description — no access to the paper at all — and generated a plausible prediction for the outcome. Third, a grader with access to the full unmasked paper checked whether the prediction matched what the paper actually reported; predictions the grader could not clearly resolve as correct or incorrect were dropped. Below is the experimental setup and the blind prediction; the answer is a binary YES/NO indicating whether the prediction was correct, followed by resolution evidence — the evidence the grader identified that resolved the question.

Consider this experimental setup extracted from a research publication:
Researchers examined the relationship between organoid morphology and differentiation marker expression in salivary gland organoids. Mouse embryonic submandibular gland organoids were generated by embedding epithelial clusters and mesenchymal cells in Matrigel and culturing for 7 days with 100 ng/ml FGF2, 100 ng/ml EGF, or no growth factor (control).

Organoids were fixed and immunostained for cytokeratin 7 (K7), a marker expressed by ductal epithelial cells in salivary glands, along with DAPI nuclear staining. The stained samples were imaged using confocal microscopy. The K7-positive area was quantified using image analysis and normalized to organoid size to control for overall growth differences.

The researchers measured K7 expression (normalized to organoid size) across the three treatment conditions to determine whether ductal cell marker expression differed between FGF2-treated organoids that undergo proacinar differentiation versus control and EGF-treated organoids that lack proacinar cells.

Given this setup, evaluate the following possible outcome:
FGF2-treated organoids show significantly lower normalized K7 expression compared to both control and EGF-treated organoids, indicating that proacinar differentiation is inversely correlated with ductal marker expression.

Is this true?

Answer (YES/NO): NO